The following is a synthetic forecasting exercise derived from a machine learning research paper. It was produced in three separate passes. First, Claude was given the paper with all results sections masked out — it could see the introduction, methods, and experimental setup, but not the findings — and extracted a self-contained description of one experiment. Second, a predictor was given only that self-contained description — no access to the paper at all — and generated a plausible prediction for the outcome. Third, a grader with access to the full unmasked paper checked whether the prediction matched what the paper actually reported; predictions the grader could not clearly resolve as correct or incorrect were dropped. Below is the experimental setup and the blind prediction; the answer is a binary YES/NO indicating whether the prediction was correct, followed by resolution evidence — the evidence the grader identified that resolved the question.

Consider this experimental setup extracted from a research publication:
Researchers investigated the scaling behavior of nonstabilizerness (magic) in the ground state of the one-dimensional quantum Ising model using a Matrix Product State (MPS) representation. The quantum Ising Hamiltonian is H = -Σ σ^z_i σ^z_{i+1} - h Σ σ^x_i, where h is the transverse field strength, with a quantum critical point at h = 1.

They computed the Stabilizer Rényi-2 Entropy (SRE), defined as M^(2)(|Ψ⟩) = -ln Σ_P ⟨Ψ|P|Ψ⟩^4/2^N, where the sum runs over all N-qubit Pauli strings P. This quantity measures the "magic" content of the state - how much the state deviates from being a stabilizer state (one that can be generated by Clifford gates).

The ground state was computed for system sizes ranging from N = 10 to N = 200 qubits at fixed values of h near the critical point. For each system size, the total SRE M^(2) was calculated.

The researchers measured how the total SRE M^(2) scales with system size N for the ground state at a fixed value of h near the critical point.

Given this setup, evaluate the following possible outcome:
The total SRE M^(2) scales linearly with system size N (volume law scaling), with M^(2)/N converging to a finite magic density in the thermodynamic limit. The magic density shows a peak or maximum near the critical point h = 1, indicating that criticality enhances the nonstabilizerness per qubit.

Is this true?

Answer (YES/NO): YES